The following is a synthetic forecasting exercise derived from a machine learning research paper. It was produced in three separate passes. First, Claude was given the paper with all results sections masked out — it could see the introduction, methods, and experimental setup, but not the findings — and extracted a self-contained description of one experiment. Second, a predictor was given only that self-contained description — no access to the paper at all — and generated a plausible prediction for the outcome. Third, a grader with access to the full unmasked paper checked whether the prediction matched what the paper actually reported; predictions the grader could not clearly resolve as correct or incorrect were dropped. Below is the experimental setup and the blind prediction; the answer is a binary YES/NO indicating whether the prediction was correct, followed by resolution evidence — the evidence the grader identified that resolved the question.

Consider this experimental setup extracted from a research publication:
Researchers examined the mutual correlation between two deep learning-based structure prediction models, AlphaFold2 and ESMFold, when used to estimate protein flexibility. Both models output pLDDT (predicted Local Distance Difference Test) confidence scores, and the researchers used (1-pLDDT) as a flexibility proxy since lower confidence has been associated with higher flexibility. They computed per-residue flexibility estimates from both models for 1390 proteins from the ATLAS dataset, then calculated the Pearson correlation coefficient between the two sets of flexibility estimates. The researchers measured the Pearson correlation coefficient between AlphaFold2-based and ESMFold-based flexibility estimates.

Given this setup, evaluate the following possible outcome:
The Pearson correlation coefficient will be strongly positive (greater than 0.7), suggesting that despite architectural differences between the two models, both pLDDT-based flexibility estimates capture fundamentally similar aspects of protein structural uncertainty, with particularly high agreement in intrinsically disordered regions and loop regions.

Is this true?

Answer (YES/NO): NO